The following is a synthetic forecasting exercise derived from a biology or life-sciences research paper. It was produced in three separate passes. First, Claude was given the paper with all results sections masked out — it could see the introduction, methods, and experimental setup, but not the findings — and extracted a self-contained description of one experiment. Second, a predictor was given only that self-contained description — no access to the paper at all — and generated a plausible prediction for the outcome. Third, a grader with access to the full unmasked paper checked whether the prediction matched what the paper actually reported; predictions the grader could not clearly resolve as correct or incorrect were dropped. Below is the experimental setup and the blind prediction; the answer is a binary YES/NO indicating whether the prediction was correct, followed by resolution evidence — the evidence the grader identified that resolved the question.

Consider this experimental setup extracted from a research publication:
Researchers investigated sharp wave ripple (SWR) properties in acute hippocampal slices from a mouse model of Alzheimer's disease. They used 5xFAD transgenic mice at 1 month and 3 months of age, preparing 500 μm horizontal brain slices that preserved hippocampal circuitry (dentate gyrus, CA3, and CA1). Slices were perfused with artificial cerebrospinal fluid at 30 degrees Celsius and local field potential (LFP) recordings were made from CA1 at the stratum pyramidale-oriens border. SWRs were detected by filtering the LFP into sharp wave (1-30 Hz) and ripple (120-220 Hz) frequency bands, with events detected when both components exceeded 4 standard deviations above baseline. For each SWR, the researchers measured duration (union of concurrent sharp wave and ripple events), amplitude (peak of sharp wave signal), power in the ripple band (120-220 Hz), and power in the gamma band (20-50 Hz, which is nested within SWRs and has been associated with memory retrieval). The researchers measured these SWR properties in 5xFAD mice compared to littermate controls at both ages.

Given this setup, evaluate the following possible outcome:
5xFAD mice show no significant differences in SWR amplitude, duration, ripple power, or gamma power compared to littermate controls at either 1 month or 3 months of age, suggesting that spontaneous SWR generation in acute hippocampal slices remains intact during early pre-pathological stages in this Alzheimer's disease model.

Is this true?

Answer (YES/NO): NO